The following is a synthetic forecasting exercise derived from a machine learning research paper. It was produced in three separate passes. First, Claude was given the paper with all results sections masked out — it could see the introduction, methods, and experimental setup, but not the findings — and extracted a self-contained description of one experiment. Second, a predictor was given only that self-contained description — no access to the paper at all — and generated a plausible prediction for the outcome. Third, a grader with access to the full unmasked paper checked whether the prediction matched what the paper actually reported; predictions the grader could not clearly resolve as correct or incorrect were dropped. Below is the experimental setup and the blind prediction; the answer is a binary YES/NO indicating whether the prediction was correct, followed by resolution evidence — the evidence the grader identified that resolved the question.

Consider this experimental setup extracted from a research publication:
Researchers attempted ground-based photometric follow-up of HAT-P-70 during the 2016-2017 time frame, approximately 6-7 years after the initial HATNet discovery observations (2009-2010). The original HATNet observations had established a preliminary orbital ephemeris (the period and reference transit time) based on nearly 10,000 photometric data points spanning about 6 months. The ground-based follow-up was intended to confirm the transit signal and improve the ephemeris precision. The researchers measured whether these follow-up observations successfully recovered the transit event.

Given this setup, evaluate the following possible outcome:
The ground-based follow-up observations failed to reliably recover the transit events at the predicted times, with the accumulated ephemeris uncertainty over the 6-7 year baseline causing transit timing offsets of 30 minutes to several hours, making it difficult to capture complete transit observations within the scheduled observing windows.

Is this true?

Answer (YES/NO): YES